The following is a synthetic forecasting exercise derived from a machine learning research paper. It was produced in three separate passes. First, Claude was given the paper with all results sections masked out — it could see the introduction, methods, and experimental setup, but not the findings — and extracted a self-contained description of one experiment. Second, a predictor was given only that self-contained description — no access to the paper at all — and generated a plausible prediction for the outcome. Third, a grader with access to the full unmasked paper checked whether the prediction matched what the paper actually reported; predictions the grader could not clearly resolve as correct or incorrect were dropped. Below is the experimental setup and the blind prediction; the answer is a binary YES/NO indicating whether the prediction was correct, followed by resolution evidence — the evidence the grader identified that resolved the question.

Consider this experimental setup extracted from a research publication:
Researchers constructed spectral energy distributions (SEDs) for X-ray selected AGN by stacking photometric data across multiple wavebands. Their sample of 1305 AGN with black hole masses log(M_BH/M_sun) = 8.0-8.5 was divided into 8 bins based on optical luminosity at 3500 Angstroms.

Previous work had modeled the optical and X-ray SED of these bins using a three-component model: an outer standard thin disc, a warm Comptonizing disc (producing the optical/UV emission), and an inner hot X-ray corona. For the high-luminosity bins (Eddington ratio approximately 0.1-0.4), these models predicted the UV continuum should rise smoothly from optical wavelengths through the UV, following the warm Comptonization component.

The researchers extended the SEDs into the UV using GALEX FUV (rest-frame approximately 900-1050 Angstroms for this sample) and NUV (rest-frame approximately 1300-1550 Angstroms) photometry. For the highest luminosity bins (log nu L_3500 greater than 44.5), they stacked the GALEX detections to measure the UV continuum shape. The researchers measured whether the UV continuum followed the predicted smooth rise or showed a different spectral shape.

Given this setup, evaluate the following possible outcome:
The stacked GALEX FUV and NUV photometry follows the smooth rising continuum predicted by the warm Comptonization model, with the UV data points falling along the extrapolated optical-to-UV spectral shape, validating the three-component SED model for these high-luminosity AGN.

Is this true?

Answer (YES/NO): NO